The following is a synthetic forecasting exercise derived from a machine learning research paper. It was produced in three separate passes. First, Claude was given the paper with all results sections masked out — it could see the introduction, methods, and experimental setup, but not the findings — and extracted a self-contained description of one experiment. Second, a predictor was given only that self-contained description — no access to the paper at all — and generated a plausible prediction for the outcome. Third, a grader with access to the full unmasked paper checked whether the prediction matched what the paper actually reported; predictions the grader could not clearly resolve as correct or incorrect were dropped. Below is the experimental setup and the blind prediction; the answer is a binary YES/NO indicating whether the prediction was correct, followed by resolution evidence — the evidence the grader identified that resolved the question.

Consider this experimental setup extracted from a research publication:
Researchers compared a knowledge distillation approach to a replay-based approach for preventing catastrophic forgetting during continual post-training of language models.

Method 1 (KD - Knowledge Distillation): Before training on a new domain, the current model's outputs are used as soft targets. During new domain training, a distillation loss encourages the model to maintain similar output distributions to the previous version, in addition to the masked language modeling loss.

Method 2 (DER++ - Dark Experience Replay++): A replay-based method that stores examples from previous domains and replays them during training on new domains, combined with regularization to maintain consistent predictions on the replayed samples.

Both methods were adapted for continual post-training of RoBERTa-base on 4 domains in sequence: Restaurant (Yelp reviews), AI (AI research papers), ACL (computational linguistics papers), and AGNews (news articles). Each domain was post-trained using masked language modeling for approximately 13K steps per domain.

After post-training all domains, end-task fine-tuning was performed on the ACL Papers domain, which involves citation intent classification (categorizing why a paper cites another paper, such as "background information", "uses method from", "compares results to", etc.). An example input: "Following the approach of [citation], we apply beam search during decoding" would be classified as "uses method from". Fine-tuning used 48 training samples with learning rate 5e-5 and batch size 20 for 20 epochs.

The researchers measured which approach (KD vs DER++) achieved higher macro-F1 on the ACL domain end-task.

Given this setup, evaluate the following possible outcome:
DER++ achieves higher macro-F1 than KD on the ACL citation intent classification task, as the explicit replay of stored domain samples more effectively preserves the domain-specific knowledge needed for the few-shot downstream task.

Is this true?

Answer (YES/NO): NO